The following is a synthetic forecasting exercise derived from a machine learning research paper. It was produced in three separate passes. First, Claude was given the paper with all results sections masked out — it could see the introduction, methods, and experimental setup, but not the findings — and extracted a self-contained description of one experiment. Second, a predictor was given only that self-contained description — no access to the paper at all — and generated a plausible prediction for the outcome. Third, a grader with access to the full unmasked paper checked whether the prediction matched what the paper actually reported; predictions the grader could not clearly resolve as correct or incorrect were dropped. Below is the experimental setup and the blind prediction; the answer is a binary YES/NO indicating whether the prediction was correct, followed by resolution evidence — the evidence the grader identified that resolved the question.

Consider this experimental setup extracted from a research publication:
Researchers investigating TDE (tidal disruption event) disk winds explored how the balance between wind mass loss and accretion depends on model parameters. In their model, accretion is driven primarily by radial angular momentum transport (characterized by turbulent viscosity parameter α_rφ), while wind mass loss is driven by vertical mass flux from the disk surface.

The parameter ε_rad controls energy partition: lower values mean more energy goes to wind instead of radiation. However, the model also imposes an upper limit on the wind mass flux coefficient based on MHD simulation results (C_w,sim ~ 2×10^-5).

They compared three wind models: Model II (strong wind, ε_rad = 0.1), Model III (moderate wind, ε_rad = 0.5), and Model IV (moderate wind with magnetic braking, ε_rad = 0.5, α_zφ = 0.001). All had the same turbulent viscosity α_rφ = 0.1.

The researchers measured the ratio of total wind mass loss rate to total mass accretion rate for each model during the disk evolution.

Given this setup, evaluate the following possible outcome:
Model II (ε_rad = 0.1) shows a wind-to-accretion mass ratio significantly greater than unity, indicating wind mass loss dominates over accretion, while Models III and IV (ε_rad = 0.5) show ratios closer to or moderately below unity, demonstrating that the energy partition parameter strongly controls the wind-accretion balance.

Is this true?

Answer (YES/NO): NO